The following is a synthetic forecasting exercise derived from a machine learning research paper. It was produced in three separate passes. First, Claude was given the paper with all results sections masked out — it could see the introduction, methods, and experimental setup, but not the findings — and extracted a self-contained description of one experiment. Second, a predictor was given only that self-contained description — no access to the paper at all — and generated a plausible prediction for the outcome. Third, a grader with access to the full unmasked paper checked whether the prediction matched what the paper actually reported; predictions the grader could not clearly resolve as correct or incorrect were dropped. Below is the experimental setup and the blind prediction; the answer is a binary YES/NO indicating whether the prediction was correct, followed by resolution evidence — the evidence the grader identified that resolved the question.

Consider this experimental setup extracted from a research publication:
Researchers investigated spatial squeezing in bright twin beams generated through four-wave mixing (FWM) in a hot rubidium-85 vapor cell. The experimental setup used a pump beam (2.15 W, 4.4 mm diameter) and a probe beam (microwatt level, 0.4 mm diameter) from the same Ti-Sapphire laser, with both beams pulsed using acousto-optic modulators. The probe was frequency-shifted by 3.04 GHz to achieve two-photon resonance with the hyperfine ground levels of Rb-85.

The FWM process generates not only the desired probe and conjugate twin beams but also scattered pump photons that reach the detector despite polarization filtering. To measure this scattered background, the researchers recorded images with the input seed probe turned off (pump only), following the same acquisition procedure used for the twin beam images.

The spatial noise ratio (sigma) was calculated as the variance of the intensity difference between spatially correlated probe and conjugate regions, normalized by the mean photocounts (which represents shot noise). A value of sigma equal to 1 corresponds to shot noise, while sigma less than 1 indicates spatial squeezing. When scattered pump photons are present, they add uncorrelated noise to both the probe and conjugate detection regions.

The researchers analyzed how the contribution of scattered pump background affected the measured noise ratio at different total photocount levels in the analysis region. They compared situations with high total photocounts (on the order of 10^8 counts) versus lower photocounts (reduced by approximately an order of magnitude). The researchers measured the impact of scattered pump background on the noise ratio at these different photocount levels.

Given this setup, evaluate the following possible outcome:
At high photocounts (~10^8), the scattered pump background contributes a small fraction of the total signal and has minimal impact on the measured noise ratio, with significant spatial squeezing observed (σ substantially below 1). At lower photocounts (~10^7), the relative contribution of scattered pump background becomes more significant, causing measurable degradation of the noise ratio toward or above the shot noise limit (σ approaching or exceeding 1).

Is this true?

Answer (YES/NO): YES